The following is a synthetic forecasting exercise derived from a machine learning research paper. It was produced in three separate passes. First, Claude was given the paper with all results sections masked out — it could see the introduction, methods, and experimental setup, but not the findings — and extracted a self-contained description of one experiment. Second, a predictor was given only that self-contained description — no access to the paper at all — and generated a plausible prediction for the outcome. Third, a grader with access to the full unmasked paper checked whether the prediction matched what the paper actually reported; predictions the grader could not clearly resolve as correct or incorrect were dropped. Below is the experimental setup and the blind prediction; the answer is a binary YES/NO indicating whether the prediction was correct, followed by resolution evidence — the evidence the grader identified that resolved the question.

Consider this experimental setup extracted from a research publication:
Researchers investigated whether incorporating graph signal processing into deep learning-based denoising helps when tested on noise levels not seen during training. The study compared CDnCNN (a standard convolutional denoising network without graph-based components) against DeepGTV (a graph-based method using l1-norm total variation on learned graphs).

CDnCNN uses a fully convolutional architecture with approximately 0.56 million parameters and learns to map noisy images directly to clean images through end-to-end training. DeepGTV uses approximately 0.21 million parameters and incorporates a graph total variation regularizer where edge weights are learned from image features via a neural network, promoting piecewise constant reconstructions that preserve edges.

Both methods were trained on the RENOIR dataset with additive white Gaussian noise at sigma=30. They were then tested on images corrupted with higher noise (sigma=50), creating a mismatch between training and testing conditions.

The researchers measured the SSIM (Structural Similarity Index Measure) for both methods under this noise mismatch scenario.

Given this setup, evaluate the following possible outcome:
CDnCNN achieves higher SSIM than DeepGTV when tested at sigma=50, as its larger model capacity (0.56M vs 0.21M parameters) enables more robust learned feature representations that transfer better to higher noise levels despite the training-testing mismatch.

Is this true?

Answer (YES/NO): NO